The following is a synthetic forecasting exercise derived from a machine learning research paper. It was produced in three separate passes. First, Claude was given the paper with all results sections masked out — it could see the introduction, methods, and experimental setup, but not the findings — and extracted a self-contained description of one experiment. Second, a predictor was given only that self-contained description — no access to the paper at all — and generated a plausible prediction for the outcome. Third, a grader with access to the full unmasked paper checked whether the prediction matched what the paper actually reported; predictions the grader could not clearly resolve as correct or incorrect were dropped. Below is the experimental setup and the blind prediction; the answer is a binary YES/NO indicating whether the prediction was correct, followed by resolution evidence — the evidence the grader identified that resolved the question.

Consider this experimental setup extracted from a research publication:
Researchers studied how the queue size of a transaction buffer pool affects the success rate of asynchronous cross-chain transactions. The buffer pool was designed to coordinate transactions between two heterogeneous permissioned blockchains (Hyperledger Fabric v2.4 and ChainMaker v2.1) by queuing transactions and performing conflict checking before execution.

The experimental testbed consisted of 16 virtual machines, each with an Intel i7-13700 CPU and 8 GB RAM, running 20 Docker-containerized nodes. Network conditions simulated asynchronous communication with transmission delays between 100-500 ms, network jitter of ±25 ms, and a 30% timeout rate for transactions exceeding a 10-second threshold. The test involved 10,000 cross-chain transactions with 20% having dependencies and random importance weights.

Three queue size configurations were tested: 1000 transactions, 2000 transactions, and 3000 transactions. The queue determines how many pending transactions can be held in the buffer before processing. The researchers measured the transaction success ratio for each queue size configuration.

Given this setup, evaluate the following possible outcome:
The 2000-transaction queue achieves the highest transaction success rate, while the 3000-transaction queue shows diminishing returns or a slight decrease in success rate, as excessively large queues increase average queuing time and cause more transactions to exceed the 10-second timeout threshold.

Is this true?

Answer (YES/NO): YES